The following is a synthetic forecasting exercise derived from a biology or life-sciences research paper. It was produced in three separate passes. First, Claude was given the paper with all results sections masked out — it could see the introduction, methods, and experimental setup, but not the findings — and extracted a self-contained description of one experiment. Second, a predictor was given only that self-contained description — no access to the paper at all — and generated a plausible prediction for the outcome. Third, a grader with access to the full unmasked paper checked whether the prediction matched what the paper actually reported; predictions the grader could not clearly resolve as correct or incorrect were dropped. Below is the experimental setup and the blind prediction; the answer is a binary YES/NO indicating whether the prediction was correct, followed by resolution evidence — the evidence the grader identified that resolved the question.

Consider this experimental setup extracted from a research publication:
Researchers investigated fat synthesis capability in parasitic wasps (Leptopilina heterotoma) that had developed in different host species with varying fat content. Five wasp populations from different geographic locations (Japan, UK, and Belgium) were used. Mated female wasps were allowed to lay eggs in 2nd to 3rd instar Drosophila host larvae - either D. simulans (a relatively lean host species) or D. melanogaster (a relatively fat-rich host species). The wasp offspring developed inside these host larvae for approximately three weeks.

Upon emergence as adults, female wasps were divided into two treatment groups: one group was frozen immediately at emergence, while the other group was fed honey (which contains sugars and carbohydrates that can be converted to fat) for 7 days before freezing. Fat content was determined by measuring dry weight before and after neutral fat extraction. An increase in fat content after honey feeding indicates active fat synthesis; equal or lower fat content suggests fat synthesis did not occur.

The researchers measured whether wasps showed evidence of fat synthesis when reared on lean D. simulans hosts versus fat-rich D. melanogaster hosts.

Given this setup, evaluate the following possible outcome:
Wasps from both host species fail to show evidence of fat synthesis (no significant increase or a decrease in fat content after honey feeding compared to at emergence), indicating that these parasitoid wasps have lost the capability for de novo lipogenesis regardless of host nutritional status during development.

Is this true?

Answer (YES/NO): NO